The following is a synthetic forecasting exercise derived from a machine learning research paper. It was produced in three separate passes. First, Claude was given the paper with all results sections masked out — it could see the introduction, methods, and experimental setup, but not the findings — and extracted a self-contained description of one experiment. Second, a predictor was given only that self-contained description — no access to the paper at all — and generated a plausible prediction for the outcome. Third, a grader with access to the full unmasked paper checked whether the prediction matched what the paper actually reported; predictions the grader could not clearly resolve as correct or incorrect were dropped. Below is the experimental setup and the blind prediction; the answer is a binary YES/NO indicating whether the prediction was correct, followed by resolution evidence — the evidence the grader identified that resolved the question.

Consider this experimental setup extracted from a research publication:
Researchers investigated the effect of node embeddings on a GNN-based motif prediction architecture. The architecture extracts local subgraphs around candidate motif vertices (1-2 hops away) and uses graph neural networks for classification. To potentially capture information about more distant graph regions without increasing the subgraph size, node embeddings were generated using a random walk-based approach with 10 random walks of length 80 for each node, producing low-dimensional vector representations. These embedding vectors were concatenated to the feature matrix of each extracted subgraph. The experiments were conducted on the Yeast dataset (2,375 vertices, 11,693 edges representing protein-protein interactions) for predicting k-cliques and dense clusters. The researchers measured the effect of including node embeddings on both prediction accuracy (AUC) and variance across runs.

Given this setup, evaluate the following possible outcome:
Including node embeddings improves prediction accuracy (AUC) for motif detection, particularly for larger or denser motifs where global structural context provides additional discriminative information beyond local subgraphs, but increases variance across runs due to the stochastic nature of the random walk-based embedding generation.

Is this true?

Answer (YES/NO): NO